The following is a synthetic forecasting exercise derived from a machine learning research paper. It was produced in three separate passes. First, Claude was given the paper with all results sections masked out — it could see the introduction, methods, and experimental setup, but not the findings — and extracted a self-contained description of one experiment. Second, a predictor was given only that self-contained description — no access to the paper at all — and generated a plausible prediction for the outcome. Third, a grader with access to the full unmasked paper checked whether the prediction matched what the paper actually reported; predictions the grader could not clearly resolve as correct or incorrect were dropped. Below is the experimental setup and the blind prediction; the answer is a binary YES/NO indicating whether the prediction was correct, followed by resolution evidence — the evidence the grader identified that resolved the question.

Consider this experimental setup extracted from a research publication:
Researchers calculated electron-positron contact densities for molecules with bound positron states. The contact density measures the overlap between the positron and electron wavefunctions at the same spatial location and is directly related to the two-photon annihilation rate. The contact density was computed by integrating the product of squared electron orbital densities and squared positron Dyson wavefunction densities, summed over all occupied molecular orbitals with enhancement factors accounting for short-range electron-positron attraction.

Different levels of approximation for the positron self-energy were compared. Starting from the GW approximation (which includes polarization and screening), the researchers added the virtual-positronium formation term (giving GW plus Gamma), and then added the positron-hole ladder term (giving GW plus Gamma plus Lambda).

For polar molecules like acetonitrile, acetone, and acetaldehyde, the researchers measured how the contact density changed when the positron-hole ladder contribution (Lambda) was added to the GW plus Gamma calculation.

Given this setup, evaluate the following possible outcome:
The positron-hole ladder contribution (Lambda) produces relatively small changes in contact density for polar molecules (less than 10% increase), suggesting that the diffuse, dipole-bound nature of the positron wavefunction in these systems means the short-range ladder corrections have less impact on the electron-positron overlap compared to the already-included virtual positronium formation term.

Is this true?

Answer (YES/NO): NO